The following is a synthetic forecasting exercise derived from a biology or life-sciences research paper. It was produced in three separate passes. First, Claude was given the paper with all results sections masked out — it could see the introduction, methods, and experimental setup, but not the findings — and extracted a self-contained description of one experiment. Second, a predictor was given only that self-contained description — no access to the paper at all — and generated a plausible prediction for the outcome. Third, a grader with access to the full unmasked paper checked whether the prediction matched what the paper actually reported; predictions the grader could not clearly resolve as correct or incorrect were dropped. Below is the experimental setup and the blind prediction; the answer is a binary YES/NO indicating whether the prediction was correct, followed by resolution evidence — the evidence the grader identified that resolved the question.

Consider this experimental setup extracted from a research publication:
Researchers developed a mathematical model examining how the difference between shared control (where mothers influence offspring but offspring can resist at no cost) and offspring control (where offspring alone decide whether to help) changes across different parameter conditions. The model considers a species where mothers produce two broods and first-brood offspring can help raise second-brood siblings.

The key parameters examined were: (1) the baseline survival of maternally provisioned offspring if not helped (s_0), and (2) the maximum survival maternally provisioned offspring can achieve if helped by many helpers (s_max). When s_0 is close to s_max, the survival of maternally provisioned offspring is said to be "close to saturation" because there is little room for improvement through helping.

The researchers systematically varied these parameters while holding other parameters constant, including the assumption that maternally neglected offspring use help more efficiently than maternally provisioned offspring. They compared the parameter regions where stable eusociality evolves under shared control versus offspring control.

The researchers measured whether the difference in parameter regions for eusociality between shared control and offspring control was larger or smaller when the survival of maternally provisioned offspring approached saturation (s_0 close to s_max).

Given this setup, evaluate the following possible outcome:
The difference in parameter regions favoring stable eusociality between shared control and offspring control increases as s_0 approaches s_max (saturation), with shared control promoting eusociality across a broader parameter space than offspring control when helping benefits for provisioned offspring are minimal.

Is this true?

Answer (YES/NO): YES